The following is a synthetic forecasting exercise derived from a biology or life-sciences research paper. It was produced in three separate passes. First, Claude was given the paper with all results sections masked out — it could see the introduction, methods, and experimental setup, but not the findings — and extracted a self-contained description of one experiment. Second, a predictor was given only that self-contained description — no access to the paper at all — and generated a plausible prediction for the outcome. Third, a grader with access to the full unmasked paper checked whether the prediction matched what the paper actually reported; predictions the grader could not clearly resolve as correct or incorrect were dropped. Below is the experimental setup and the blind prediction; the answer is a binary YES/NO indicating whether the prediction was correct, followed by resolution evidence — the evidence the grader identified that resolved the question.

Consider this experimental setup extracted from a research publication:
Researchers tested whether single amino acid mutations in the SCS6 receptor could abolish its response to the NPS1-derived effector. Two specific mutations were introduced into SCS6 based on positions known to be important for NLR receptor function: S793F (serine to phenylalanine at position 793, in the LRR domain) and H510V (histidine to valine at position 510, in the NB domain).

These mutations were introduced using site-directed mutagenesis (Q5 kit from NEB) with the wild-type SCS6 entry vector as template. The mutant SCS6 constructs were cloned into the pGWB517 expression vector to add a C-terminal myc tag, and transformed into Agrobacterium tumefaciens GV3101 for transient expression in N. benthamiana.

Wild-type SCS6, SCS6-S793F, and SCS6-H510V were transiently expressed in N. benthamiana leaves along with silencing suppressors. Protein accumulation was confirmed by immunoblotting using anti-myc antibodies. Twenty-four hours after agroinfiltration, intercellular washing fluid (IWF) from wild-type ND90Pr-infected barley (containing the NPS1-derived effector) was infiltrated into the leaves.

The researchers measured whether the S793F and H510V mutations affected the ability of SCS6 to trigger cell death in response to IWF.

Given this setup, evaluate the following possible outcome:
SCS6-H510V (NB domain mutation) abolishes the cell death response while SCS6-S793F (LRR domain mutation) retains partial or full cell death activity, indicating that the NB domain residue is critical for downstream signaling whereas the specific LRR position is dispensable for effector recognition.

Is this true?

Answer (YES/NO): NO